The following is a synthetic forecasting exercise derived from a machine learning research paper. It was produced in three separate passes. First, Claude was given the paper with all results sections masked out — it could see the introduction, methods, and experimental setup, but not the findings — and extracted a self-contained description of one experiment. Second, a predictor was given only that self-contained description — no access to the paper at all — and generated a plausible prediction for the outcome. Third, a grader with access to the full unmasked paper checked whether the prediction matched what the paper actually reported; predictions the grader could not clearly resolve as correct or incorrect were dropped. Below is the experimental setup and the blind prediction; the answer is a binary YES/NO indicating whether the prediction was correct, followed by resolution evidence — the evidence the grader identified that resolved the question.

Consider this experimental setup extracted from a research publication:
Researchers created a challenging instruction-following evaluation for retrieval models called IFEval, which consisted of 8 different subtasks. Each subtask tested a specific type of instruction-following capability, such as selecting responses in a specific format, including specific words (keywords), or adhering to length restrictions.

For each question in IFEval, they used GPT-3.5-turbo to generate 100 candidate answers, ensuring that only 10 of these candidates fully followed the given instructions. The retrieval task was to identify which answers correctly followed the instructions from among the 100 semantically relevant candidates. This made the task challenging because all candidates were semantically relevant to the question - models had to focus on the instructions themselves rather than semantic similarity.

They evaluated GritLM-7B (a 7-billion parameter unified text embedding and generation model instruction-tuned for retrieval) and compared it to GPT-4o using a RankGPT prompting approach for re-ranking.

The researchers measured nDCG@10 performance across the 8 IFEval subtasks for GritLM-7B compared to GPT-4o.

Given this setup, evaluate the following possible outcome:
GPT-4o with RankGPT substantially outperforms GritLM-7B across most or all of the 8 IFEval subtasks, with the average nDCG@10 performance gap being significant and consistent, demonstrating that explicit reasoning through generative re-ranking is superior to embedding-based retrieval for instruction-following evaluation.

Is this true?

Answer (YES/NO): YES